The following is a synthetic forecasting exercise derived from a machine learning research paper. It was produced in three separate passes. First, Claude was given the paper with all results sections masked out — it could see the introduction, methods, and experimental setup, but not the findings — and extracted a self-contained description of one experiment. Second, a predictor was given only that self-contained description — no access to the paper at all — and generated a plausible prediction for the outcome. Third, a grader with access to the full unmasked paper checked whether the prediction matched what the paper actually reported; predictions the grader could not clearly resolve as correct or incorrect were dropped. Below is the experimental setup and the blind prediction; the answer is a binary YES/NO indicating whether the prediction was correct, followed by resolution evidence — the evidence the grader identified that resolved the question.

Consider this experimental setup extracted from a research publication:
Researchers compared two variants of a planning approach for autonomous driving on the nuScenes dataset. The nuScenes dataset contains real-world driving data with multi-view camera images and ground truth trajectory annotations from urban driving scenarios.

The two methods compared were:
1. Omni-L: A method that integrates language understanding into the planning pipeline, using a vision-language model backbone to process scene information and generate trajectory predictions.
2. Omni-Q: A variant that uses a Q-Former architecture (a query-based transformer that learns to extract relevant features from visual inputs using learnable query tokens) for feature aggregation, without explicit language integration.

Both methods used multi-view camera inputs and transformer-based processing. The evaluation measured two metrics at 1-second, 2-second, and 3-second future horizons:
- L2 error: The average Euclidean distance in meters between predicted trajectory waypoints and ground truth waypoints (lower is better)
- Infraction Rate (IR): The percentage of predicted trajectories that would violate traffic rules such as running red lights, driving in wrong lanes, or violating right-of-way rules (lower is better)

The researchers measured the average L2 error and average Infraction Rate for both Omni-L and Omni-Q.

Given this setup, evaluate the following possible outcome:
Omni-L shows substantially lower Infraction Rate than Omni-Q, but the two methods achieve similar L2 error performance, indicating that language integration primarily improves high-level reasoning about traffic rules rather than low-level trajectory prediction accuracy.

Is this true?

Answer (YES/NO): NO